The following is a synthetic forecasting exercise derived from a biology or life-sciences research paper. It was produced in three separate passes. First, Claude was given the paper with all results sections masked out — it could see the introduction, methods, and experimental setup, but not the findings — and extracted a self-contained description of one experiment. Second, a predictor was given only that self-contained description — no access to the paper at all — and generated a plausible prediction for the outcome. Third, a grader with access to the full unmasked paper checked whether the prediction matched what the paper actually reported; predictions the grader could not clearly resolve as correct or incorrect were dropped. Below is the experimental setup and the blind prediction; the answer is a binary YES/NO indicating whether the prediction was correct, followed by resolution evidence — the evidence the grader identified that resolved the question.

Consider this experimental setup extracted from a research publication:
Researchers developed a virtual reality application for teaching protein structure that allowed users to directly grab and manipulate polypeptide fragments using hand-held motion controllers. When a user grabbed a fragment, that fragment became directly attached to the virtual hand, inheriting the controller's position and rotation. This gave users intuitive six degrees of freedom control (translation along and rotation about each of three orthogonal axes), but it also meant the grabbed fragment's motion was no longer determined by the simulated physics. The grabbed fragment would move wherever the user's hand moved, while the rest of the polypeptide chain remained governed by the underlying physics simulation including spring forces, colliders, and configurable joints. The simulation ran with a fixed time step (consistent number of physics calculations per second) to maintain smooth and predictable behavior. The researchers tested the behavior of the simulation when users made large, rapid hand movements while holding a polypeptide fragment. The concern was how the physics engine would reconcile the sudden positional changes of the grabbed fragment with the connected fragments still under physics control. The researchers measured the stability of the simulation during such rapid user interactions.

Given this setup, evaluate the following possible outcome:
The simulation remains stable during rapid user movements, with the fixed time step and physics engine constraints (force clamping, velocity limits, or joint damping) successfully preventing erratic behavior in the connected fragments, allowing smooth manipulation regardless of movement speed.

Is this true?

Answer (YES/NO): NO